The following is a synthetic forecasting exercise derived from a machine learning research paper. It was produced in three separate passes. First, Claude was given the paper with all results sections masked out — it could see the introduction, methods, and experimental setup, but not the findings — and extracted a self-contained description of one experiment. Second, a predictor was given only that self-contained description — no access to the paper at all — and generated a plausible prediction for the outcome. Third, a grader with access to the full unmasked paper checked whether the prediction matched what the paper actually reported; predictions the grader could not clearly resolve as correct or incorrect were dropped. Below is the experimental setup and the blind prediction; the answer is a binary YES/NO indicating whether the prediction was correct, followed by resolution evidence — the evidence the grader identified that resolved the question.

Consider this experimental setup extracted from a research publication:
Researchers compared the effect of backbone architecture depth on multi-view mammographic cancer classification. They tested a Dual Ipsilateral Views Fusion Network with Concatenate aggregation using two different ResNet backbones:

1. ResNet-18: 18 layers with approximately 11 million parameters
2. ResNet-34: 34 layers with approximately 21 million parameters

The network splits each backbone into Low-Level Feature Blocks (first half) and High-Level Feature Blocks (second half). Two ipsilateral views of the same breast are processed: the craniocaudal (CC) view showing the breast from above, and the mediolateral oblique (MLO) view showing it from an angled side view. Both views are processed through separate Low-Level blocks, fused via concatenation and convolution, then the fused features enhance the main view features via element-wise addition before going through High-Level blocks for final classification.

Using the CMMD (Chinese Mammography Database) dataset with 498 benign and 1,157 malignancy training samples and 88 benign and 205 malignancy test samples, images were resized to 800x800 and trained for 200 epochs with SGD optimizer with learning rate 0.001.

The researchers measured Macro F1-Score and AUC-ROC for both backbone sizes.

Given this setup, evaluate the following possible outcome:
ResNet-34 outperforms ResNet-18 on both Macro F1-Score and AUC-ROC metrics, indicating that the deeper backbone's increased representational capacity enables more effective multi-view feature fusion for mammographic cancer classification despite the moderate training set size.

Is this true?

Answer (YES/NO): YES